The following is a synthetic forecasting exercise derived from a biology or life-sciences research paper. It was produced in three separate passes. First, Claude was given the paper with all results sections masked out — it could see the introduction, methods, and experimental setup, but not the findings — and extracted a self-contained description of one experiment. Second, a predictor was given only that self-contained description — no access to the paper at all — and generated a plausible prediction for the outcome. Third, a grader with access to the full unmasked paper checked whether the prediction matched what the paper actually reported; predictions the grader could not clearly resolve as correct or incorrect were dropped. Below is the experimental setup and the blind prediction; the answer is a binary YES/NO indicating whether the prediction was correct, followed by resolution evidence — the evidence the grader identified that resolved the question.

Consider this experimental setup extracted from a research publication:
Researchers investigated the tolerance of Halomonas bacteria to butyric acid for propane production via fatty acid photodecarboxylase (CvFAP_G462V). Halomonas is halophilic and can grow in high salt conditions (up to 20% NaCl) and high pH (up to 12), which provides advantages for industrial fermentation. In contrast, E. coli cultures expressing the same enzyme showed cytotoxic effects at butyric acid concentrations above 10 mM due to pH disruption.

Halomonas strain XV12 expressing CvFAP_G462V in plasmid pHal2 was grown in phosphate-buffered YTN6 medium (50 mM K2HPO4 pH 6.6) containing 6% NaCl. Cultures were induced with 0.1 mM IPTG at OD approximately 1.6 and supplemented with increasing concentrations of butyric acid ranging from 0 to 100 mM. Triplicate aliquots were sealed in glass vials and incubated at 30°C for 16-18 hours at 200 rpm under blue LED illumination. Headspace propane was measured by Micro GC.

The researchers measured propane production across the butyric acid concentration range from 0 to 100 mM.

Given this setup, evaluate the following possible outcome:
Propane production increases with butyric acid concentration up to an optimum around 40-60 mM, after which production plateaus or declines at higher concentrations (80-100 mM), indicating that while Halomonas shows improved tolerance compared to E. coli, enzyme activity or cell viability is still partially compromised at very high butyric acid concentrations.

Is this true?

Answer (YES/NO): NO